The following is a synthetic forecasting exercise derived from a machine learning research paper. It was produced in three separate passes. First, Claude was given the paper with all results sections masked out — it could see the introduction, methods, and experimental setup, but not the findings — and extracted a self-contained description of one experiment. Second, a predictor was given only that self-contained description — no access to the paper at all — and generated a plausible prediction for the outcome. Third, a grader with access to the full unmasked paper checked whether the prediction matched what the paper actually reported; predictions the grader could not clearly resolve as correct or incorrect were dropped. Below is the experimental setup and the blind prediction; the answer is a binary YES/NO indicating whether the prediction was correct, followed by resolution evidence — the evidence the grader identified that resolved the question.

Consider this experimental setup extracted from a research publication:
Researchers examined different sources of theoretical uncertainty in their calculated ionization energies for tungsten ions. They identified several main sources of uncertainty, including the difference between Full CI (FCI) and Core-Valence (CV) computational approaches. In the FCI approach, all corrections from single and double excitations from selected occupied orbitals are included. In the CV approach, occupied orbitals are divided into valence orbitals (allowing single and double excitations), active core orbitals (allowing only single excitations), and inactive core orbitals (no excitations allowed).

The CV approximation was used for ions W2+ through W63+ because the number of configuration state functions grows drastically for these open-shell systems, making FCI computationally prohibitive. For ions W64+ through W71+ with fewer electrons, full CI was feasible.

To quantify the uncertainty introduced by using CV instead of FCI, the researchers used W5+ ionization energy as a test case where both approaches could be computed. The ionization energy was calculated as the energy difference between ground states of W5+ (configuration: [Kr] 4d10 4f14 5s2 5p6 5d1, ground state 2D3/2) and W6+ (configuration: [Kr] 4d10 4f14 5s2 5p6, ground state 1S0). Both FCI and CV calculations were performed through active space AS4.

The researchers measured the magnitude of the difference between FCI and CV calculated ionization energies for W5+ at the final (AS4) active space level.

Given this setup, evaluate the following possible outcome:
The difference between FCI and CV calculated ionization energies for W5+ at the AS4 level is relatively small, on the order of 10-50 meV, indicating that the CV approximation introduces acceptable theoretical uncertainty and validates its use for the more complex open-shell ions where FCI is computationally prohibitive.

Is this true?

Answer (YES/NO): NO